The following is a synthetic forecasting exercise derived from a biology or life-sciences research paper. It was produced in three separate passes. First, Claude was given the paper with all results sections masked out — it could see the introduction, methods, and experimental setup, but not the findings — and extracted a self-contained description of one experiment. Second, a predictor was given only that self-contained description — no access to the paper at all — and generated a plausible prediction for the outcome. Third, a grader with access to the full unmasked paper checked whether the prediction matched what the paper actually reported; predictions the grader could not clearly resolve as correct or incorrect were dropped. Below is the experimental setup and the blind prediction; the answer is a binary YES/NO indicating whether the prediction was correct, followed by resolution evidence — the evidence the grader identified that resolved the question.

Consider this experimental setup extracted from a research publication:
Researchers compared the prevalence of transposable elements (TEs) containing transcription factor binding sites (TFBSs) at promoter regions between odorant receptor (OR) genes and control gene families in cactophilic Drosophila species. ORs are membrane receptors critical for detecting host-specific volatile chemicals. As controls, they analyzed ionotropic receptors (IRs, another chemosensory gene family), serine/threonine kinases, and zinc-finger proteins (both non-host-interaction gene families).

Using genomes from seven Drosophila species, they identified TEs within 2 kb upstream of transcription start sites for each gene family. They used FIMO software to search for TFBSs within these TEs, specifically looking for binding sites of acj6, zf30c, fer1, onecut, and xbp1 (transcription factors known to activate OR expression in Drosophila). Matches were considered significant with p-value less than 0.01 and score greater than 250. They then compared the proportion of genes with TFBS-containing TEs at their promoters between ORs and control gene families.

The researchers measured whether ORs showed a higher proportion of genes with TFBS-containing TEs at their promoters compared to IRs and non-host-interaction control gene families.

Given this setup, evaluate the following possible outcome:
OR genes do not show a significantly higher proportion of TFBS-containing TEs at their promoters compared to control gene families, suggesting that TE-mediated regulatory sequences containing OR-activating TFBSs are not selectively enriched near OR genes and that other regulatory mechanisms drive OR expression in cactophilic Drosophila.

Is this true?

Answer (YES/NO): NO